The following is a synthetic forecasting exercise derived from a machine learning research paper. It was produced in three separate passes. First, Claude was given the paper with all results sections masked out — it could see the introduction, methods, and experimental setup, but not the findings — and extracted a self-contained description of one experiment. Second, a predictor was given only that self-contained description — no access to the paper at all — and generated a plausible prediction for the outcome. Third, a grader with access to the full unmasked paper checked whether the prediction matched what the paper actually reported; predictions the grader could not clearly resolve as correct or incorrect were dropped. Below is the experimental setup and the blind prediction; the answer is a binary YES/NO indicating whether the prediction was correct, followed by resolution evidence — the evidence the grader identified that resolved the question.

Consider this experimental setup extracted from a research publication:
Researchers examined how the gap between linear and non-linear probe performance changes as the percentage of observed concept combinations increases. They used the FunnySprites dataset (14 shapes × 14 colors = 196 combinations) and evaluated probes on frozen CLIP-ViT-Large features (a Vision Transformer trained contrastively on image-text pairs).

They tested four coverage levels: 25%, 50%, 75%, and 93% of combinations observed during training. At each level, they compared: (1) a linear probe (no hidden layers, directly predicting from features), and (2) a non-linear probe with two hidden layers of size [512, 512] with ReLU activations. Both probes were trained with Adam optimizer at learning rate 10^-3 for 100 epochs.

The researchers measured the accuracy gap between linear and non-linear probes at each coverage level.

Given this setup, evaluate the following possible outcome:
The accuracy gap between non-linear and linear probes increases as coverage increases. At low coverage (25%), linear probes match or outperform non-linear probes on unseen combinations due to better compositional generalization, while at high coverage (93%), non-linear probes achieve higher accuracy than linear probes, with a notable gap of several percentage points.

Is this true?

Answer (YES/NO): NO